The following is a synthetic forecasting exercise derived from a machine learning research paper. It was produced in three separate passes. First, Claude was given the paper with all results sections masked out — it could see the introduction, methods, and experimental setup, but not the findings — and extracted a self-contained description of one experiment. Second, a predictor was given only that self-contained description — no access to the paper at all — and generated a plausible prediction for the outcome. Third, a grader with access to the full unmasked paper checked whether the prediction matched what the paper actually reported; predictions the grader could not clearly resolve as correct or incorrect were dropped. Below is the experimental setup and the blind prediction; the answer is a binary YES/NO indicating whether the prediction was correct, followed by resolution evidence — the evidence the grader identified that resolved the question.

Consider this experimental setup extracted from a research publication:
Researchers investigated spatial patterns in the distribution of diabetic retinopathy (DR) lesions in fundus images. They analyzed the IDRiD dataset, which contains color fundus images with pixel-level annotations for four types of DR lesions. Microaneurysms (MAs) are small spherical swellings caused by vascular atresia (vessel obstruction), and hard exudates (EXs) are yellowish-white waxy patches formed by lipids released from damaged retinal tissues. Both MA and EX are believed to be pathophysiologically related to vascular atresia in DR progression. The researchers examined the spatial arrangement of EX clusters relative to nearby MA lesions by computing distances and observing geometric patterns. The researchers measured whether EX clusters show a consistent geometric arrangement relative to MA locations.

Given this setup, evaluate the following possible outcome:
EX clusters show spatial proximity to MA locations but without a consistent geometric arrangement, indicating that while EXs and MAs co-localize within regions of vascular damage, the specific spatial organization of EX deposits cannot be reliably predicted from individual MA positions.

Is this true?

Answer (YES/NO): NO